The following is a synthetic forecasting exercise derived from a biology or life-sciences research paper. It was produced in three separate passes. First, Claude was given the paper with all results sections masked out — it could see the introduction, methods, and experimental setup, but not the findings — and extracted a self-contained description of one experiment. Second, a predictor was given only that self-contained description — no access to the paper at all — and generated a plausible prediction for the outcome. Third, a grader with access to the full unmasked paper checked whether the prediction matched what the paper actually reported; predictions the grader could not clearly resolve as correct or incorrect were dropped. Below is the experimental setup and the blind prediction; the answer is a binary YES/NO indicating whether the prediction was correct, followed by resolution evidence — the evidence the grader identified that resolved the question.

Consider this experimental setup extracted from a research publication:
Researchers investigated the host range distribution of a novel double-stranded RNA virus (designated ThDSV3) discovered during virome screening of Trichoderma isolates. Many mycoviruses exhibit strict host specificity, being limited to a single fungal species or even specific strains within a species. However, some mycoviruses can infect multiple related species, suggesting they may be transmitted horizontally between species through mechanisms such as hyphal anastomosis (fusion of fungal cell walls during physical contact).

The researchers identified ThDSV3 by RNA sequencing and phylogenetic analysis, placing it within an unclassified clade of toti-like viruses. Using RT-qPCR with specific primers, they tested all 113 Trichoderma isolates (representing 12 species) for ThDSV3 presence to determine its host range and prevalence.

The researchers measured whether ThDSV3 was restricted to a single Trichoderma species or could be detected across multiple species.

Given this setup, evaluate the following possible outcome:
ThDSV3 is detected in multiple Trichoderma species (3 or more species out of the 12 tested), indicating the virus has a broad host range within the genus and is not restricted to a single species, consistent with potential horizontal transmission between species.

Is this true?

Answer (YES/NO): YES